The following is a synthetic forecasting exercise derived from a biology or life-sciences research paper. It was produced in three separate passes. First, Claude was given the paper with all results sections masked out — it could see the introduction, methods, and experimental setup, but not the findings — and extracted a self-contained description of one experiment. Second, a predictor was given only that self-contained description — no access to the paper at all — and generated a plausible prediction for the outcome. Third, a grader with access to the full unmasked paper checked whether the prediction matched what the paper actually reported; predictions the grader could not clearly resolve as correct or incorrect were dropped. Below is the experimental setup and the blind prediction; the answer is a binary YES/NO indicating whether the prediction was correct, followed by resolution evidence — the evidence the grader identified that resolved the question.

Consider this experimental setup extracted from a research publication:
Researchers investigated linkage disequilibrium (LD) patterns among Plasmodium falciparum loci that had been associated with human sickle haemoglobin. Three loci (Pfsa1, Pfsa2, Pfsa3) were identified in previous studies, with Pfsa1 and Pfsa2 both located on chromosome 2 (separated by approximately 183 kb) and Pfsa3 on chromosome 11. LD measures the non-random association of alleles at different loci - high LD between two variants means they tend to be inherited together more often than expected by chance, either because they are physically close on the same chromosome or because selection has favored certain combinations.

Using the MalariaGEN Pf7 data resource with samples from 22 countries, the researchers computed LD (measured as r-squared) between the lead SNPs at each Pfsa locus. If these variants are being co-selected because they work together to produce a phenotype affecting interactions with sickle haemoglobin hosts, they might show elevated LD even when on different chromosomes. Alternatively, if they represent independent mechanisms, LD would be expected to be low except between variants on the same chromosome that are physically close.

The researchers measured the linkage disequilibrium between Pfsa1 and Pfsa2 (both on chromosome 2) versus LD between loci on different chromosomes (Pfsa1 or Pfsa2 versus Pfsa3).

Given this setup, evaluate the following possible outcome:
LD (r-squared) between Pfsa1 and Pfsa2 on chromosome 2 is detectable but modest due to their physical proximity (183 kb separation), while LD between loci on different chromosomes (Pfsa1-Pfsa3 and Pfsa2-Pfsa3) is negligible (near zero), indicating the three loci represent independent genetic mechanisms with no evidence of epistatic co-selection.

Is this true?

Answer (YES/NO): NO